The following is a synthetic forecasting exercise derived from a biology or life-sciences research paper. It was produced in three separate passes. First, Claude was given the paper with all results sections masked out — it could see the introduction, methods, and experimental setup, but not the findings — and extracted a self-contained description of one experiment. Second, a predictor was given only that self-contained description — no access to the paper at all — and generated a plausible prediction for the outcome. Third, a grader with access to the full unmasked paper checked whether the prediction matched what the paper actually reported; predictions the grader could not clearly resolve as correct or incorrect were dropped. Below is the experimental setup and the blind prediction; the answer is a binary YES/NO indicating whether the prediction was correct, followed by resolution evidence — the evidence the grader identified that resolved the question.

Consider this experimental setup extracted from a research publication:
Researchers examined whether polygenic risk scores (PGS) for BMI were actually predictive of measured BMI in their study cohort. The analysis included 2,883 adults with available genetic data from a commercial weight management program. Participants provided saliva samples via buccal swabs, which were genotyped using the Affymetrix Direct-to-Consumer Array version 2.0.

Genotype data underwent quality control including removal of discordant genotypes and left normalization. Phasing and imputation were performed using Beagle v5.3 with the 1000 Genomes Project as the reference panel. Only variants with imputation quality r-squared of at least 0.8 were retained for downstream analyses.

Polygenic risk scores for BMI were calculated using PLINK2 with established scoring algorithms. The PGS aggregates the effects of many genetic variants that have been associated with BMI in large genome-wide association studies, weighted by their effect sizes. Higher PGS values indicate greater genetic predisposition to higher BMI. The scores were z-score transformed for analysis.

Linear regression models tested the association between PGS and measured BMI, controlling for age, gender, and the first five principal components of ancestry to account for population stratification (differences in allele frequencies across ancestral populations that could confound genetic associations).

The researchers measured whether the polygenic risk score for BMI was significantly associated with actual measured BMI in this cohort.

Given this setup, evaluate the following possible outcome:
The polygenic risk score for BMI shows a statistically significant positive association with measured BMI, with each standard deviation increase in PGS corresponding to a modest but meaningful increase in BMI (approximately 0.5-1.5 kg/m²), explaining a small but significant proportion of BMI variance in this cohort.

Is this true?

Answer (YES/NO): NO